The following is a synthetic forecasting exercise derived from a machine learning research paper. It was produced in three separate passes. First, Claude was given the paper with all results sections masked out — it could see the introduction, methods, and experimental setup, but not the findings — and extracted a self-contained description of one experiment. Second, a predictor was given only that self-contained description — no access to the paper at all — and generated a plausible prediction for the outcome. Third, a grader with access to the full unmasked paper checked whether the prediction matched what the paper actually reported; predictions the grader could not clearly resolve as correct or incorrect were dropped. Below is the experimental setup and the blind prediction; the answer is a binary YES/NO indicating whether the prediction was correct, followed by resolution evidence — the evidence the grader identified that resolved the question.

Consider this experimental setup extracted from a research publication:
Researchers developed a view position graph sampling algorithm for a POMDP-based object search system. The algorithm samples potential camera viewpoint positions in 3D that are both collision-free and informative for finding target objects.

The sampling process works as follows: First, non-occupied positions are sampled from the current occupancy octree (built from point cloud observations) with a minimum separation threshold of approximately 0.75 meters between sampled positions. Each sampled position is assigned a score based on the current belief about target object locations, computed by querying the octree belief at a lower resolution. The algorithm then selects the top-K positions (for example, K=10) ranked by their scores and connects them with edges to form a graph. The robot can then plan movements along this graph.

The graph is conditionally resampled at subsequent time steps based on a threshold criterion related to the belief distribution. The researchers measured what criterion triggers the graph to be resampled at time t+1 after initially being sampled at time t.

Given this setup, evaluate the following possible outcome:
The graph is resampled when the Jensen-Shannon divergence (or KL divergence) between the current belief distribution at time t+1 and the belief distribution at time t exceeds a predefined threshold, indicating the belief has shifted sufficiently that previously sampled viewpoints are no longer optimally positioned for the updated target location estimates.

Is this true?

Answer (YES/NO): NO